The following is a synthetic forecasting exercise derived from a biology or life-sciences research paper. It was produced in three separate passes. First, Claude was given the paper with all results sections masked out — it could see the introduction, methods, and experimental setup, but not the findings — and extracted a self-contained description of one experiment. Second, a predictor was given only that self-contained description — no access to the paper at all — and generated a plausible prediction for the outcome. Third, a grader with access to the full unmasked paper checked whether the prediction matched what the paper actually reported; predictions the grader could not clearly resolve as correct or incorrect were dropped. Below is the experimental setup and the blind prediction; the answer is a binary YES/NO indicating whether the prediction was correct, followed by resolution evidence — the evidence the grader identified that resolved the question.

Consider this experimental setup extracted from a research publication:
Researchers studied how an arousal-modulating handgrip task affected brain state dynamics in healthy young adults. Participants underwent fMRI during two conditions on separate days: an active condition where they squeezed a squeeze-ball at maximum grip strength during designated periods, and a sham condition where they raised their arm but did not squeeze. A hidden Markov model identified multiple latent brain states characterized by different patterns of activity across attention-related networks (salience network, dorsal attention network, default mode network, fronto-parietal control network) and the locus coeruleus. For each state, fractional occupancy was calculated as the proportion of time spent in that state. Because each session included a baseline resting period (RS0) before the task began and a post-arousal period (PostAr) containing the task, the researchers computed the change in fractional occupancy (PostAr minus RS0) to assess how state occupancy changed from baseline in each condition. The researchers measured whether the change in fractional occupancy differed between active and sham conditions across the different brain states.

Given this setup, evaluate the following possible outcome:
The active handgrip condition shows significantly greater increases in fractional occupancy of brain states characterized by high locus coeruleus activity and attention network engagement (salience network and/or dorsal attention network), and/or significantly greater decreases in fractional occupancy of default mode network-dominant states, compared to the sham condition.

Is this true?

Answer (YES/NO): NO